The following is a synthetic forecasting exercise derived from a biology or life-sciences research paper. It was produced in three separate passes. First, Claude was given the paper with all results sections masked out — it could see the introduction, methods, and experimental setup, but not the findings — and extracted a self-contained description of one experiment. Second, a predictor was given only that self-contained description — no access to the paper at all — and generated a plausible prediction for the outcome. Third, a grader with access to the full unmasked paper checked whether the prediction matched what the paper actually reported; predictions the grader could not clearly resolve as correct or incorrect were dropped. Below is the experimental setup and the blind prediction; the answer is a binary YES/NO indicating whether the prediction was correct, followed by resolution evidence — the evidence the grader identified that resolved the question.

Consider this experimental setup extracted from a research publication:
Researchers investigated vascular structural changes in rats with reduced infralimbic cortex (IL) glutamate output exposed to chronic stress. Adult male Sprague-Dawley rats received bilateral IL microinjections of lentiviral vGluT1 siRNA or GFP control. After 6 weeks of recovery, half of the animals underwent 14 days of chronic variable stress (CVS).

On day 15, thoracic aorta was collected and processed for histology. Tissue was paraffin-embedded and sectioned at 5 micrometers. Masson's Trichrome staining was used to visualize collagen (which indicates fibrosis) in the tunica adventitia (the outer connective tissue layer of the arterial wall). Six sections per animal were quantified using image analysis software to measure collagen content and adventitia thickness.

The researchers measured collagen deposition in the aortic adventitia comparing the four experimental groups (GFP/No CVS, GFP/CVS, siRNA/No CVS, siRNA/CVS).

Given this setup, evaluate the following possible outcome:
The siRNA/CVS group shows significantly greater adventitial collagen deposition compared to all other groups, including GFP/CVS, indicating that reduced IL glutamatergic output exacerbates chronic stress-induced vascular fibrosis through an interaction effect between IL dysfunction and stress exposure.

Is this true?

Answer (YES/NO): NO